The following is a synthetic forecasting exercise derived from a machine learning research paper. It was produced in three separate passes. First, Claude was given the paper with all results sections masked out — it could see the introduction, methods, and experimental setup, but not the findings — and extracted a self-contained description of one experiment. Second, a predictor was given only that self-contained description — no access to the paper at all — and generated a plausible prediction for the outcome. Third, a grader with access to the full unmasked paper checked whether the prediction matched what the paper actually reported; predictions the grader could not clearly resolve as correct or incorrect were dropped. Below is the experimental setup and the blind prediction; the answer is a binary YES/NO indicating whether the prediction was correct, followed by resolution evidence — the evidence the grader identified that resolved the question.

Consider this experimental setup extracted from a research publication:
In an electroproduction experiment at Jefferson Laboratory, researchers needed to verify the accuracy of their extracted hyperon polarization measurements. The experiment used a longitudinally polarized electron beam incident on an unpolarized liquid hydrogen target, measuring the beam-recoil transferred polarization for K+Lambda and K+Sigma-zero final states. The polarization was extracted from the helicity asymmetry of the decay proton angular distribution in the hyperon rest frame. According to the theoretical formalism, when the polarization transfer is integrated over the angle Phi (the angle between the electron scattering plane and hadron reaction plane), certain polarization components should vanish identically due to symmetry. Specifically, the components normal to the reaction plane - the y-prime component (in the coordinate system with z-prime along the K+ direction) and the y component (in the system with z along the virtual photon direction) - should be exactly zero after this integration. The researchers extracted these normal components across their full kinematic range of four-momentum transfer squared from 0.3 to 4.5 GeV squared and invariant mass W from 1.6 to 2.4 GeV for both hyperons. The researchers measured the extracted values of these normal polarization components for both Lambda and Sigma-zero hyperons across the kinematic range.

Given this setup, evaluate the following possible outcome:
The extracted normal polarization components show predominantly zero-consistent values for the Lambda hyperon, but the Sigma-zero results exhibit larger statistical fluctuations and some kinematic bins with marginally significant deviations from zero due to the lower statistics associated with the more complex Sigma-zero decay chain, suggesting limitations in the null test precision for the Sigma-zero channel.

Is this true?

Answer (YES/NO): NO